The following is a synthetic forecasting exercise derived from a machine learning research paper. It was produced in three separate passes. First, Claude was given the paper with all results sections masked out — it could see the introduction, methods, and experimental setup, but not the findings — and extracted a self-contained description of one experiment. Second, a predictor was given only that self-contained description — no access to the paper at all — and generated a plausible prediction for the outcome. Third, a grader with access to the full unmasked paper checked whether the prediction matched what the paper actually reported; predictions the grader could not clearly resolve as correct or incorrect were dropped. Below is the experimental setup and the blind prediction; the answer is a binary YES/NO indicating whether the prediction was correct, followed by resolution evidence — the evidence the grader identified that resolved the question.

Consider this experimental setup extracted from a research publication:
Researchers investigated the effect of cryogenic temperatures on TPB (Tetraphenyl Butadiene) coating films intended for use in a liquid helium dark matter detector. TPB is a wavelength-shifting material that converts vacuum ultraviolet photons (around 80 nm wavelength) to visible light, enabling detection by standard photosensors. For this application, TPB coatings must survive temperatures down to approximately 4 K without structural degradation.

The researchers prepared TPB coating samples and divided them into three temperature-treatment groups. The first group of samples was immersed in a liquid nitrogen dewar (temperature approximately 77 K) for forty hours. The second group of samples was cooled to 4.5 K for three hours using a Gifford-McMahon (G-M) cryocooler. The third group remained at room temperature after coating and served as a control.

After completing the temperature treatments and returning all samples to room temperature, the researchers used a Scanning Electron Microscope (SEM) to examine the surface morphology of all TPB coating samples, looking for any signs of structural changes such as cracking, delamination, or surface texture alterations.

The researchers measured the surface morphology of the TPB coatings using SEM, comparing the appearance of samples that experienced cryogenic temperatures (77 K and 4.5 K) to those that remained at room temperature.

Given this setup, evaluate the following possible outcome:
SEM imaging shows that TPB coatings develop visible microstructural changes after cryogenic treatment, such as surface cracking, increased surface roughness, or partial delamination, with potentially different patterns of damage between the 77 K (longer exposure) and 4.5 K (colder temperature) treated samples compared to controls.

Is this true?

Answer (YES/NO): NO